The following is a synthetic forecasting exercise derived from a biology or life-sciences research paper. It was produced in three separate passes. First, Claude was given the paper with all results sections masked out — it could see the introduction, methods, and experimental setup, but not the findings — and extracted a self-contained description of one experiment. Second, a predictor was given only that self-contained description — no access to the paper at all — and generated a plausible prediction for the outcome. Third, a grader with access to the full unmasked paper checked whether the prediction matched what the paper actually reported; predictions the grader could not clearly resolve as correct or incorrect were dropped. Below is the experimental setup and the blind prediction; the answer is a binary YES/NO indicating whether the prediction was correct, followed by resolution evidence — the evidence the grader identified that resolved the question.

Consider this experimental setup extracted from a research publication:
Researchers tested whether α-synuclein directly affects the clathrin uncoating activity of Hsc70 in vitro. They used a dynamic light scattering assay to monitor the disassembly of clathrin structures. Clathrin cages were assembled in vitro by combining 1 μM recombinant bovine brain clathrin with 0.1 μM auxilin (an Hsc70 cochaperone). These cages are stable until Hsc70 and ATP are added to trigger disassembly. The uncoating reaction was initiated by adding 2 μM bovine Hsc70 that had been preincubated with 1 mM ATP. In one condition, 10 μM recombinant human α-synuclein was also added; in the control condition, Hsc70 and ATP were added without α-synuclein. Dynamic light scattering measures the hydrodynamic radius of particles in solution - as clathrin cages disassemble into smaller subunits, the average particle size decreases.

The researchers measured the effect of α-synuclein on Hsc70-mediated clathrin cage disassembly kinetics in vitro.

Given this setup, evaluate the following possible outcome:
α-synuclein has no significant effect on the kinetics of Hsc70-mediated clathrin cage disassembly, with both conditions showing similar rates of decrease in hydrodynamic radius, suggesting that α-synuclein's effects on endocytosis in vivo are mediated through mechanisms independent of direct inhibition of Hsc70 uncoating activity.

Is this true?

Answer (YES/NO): YES